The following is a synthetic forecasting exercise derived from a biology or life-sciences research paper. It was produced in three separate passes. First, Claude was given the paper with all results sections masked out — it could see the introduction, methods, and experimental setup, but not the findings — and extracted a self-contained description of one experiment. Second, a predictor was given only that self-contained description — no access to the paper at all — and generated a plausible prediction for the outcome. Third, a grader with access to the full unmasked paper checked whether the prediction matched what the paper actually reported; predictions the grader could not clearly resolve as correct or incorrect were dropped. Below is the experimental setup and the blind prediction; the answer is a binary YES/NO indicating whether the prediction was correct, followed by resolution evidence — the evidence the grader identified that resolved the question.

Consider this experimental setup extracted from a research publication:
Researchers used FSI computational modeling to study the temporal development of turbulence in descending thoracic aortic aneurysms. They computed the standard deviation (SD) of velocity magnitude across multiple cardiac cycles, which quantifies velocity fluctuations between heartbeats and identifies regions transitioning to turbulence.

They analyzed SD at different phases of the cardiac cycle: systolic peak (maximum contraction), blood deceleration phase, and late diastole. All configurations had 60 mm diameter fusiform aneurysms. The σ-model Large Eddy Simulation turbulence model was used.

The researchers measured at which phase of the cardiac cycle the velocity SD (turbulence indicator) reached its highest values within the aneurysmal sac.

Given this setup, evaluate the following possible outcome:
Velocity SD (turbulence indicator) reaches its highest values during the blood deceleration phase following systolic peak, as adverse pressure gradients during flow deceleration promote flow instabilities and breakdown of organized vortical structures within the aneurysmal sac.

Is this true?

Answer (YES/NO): YES